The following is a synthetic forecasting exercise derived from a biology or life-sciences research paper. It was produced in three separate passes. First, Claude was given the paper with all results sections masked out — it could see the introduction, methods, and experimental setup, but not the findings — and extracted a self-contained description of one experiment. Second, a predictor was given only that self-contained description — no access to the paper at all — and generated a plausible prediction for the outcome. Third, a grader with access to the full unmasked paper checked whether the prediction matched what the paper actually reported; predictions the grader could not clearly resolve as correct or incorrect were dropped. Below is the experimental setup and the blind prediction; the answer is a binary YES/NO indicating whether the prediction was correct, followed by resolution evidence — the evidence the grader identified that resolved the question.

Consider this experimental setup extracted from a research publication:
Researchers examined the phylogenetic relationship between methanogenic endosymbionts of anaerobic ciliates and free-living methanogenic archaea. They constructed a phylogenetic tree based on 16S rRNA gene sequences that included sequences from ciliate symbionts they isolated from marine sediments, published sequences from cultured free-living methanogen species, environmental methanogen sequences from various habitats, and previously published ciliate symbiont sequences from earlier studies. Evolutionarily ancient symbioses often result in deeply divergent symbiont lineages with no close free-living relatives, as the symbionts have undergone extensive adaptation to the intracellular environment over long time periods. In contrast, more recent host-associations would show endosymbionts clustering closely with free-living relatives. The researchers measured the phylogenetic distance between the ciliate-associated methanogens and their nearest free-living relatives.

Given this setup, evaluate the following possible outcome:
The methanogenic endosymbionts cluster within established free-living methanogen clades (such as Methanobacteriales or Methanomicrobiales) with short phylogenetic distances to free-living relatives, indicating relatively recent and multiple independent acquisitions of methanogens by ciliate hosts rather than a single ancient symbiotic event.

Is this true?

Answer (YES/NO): YES